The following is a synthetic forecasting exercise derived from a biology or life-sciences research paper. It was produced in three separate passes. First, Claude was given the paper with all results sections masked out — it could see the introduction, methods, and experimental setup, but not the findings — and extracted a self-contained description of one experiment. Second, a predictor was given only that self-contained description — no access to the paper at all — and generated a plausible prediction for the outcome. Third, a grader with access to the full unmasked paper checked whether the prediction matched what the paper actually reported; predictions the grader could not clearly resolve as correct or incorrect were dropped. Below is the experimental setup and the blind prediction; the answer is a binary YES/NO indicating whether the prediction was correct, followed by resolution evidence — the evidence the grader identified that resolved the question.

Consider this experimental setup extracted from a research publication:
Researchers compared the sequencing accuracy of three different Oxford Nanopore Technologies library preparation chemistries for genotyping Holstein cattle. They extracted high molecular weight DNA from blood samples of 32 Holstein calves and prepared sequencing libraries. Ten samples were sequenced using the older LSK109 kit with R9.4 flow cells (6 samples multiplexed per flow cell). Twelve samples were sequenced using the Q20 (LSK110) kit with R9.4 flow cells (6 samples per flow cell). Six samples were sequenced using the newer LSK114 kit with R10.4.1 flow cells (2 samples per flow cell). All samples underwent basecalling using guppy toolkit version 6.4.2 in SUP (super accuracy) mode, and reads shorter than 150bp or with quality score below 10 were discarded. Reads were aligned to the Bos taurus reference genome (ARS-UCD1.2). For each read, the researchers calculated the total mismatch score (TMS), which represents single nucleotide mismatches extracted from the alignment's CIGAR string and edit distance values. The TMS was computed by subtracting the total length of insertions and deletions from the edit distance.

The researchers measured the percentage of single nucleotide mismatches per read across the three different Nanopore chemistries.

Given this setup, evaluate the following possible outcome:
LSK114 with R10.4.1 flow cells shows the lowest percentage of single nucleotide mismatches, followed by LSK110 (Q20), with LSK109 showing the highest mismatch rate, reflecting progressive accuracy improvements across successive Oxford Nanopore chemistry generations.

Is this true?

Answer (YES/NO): NO